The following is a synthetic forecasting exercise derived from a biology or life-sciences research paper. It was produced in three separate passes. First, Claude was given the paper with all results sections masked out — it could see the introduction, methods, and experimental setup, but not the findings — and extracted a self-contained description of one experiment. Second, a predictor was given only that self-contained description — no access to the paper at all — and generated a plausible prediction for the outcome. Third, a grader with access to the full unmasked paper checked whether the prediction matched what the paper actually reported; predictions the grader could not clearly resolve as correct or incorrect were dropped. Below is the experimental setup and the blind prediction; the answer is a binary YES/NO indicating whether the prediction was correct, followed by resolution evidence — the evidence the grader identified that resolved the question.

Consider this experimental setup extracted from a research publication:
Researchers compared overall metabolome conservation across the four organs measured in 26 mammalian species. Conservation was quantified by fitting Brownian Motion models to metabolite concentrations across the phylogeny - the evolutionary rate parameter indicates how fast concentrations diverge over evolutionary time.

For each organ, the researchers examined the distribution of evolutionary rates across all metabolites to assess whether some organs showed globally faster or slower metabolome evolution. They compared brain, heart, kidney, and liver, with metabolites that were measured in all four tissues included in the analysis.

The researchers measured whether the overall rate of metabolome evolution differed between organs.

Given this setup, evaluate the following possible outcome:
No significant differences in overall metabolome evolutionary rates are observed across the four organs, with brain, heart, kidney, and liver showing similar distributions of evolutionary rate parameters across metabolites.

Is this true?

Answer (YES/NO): NO